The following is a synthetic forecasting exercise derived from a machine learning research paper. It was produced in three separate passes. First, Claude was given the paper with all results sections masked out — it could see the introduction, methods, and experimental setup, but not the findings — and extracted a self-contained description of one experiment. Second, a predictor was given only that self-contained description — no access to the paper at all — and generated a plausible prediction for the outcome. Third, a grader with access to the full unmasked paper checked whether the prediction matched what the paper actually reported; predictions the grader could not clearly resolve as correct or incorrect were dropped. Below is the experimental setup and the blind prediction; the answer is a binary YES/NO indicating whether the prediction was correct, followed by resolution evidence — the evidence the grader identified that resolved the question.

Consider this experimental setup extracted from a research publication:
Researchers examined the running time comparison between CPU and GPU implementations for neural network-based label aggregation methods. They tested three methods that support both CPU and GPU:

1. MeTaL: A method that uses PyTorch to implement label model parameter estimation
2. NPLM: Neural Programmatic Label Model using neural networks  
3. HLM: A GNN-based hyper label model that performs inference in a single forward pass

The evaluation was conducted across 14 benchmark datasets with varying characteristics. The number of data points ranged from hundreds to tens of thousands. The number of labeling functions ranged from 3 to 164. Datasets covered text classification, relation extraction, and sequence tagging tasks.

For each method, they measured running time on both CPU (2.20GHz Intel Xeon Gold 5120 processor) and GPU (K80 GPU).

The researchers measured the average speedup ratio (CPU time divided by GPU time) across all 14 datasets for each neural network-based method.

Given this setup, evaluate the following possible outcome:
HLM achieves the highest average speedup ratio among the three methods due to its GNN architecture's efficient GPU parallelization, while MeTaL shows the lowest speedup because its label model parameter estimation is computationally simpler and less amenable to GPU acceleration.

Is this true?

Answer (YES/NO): YES